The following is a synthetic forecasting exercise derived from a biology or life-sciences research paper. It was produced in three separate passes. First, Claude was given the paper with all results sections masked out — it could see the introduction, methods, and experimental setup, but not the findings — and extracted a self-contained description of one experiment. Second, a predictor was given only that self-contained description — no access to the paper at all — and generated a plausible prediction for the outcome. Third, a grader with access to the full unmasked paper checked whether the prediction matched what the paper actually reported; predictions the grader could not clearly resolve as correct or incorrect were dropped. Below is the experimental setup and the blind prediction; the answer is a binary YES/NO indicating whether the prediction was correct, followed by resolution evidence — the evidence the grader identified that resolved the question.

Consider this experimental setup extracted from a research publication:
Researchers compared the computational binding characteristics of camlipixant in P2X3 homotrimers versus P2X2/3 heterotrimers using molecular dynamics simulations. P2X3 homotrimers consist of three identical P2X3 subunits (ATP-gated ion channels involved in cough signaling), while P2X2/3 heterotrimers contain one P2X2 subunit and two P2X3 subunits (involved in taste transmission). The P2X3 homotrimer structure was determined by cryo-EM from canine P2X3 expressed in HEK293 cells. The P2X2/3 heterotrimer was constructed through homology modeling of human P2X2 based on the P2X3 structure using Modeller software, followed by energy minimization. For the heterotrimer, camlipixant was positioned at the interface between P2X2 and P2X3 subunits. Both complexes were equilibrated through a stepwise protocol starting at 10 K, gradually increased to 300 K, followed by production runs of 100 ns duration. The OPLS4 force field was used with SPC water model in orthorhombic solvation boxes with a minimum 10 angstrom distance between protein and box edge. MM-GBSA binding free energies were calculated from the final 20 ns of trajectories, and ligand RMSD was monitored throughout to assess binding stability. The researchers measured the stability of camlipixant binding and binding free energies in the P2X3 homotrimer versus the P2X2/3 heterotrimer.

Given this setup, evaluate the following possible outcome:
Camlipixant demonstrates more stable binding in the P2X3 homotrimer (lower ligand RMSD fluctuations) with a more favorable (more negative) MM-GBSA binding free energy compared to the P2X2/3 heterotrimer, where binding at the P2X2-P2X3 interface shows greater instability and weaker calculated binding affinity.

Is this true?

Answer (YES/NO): YES